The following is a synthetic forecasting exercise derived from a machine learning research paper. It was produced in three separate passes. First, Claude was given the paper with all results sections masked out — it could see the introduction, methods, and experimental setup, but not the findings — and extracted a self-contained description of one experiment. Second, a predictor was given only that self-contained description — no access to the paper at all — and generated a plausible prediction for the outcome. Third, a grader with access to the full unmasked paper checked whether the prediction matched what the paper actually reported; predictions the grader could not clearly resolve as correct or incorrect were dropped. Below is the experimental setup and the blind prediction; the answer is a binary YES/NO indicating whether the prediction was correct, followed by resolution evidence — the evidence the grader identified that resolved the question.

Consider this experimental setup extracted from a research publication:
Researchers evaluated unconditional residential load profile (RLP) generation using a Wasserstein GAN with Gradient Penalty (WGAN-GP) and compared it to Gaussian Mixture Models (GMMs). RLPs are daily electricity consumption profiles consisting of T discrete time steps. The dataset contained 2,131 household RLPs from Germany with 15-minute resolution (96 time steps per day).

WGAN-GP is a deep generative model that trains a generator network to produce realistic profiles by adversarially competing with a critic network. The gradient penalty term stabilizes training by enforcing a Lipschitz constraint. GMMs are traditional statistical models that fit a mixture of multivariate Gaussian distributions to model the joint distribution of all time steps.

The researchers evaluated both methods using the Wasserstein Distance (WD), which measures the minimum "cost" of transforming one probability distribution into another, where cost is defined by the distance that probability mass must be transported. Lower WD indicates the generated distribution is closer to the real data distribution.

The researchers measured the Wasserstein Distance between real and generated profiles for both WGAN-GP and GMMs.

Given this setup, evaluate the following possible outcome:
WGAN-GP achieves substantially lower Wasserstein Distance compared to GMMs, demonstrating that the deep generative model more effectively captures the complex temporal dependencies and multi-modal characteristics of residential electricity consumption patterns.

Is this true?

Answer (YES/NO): YES